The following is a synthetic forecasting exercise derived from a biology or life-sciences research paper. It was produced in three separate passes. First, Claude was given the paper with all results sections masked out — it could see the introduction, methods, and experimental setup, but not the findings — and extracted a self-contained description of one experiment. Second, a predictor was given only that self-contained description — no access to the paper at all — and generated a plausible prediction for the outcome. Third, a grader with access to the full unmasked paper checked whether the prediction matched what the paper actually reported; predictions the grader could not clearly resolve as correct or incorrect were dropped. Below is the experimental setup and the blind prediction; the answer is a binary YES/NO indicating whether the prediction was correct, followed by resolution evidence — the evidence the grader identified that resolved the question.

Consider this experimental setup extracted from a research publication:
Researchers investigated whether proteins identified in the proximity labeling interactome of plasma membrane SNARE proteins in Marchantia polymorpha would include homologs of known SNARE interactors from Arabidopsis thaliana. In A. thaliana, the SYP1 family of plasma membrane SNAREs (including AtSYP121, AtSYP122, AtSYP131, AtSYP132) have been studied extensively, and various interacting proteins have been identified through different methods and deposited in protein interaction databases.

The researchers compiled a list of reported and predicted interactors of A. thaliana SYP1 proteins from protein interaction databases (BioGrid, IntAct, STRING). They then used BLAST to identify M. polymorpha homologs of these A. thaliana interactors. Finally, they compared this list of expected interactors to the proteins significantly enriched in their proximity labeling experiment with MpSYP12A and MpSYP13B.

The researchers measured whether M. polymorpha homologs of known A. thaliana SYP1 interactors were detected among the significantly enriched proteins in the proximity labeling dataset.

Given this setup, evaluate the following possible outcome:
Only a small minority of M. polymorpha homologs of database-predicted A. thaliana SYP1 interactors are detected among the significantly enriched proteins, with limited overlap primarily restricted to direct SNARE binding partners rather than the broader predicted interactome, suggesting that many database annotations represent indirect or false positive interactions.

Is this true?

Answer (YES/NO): NO